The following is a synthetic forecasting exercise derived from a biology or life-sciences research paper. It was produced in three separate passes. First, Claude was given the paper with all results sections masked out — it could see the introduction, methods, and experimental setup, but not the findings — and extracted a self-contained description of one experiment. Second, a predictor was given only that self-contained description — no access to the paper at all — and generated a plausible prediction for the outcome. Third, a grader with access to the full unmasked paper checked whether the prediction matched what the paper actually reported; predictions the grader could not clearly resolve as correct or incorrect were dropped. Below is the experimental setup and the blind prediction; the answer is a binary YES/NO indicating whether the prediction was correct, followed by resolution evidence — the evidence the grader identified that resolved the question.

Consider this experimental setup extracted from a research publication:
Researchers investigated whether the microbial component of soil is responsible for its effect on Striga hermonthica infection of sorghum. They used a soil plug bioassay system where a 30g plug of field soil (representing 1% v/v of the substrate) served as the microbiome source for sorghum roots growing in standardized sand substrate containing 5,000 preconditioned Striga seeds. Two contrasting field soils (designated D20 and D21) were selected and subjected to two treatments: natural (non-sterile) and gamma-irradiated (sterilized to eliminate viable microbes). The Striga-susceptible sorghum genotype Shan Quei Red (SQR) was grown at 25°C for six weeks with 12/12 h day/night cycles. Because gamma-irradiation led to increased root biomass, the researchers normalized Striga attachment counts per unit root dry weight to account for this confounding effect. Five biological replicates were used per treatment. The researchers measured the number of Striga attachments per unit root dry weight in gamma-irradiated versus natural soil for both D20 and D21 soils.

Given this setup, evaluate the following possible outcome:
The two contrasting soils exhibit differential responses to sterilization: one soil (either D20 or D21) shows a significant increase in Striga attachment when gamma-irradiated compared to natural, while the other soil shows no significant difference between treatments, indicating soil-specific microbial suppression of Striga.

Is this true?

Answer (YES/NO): YES